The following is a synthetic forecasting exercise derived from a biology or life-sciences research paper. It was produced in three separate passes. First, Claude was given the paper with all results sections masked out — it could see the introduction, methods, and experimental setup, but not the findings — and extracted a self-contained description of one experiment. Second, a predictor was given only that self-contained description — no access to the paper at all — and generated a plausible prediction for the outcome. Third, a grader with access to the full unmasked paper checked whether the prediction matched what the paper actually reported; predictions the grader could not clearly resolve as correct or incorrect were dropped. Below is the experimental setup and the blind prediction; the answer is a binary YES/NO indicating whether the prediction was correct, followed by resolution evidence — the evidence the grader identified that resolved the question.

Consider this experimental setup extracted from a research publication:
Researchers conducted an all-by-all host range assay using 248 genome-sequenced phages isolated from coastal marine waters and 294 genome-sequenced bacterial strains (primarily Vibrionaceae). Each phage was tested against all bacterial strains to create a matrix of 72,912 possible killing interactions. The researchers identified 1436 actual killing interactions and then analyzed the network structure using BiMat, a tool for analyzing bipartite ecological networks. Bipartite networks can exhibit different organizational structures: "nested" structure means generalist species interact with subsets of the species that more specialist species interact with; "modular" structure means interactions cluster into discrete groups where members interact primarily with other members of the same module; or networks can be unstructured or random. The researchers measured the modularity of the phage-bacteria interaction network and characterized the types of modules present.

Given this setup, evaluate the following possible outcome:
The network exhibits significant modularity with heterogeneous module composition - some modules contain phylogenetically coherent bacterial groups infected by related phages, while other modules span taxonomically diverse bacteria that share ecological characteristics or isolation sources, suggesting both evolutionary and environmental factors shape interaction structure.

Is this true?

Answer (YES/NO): NO